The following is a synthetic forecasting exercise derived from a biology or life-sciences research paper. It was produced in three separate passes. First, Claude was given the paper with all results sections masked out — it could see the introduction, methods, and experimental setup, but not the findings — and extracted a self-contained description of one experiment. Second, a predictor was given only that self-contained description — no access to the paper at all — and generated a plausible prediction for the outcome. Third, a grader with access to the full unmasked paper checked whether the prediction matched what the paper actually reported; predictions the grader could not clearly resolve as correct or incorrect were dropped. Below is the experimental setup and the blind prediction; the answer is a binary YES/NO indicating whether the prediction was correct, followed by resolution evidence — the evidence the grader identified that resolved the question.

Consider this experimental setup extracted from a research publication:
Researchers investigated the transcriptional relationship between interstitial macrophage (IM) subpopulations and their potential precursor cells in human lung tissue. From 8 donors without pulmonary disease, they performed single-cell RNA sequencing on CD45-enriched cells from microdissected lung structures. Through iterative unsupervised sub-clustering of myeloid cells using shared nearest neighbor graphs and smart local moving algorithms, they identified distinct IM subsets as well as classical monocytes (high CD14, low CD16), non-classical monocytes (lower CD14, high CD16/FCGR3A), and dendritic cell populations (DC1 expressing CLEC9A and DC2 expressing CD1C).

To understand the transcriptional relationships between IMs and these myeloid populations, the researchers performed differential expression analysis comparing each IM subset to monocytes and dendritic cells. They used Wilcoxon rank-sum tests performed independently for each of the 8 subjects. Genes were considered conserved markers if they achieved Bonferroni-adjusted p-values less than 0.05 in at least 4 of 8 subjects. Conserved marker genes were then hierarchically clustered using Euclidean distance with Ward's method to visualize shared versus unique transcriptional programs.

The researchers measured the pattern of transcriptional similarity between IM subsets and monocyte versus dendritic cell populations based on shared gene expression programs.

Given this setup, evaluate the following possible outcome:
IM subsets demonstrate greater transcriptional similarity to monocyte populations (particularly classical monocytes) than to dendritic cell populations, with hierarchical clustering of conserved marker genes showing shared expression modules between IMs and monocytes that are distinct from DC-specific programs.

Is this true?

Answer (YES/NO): NO